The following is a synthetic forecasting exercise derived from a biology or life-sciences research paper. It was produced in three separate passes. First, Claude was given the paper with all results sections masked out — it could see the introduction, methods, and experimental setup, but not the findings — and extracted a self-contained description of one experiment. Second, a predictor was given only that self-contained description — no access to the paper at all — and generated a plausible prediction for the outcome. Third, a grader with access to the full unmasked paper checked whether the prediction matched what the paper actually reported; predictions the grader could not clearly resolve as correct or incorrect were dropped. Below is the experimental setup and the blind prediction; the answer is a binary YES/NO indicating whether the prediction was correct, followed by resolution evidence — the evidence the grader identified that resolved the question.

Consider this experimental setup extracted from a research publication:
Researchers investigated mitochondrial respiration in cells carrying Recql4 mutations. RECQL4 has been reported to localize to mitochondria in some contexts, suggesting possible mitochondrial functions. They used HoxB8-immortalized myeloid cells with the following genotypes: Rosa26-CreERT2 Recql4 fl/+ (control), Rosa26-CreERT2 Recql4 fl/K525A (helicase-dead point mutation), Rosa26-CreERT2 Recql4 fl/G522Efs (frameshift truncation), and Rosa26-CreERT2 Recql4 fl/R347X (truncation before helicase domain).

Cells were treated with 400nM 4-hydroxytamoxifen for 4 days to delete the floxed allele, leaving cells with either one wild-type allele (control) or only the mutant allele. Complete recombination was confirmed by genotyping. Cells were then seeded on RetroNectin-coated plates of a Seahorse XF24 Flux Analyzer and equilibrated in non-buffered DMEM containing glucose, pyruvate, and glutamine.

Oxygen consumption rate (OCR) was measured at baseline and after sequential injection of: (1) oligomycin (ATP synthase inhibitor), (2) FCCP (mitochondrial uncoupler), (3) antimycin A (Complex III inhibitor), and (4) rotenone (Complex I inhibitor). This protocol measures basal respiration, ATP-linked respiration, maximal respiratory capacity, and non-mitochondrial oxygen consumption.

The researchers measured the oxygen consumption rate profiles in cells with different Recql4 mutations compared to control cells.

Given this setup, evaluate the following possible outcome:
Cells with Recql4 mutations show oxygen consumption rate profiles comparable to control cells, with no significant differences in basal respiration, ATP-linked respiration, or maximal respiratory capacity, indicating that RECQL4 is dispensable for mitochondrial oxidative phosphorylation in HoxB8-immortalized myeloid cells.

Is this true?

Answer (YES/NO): YES